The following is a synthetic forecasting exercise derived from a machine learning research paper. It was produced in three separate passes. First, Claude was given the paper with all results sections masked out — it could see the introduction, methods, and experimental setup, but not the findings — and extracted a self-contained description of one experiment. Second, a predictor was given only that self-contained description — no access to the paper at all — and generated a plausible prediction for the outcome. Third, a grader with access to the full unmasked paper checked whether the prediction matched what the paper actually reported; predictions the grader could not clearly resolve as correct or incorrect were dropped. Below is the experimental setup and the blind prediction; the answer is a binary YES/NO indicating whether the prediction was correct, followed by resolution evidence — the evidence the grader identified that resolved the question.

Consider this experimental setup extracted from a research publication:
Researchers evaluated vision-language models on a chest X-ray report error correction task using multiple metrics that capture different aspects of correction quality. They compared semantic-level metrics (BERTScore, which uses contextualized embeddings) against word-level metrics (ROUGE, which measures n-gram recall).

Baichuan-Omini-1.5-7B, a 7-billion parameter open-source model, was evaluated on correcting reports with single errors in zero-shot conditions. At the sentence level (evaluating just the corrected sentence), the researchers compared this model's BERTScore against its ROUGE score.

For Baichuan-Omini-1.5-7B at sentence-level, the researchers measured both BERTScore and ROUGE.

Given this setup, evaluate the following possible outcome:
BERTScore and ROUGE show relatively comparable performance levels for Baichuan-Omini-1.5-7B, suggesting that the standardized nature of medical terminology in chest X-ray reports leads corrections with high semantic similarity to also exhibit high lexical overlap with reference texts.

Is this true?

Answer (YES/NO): NO